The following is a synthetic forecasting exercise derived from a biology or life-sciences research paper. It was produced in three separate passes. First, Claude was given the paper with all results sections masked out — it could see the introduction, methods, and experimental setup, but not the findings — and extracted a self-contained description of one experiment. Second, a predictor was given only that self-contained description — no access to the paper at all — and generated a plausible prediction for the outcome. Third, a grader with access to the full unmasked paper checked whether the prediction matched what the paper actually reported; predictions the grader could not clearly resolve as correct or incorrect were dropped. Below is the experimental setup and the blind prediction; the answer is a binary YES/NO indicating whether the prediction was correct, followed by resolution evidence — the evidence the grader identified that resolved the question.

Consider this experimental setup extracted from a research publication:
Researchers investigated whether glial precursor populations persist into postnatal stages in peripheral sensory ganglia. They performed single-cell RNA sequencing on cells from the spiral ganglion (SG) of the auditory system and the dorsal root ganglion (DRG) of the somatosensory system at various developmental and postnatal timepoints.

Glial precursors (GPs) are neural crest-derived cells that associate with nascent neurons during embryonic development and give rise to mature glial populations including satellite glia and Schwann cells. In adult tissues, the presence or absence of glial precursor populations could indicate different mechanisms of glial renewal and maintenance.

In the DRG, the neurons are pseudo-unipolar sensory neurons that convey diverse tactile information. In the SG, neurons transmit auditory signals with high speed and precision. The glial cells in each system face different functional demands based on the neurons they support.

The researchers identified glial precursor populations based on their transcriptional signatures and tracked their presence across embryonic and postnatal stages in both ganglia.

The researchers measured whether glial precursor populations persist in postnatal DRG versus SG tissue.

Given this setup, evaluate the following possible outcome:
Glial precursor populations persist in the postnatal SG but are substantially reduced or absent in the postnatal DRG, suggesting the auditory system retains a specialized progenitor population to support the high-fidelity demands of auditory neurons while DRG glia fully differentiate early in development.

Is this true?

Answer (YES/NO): NO